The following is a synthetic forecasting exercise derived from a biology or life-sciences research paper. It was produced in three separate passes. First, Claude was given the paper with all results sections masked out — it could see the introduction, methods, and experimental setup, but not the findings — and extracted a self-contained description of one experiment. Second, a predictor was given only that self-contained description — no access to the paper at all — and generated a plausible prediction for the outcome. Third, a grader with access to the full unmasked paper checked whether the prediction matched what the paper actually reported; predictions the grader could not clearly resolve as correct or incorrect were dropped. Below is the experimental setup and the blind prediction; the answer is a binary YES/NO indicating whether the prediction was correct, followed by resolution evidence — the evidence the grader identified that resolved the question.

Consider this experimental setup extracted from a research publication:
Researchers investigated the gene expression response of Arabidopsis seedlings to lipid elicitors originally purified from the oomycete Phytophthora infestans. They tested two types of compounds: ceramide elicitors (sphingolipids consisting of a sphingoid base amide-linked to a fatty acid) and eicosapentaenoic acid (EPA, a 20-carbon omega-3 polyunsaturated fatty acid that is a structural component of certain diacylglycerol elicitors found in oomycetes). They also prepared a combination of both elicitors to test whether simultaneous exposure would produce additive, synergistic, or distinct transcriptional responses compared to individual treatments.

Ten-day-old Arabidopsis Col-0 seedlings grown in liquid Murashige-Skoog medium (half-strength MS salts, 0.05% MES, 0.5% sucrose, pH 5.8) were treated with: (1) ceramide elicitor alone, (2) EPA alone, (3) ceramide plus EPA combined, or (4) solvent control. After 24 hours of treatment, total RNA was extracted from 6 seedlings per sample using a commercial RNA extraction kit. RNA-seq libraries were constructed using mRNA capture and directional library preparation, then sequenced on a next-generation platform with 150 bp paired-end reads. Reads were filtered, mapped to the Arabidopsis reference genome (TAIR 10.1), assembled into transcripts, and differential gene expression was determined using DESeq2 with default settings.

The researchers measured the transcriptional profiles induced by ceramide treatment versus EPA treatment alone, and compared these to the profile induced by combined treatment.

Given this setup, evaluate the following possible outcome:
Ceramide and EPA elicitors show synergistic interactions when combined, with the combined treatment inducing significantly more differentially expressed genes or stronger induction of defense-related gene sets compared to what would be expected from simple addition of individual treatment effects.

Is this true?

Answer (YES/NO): NO